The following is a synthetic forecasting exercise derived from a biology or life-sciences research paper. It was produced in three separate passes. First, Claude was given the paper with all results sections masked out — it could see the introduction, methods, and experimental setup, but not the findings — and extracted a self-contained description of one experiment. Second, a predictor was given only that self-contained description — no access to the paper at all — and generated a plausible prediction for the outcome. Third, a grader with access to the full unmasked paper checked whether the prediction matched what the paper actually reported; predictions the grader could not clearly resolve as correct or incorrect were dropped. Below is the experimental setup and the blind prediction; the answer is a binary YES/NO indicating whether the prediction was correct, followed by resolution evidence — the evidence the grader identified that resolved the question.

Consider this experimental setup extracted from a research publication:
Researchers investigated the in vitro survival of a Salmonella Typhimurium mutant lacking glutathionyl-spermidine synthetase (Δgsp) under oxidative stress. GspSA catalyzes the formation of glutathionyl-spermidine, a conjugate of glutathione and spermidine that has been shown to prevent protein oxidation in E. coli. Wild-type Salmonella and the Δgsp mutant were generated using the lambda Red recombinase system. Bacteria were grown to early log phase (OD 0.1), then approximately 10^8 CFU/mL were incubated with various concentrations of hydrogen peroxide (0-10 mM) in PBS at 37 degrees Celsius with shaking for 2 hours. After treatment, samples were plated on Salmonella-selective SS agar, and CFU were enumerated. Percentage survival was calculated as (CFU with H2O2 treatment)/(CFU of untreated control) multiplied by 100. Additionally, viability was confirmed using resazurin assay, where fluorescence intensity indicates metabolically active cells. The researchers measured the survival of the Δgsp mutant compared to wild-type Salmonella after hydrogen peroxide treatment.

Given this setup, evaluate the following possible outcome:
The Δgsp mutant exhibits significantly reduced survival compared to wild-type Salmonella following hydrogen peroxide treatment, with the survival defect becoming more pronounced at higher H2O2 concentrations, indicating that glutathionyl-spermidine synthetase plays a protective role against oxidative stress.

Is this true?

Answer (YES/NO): YES